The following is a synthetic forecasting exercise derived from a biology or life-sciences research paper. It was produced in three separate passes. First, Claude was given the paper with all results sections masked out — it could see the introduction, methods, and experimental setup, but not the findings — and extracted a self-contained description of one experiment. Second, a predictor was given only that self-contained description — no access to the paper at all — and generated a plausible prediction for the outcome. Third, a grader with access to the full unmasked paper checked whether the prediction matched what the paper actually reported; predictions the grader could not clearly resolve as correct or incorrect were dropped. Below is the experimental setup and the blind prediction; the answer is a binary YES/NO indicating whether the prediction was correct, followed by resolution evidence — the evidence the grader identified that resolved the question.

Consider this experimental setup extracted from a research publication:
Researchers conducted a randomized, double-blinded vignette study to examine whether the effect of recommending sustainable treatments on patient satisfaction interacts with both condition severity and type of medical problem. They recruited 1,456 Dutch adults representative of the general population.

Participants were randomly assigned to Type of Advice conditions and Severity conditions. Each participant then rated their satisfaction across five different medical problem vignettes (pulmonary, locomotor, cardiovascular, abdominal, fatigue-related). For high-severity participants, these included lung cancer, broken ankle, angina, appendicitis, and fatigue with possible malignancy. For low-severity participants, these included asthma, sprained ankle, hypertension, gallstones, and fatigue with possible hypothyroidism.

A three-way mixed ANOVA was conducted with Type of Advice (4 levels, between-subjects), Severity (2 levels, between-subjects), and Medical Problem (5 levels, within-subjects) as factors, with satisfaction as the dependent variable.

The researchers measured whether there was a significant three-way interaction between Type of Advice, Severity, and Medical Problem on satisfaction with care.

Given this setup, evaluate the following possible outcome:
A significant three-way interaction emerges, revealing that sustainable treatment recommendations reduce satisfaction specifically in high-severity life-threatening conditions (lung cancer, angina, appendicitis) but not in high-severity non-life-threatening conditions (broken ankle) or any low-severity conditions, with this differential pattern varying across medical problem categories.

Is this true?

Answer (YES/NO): NO